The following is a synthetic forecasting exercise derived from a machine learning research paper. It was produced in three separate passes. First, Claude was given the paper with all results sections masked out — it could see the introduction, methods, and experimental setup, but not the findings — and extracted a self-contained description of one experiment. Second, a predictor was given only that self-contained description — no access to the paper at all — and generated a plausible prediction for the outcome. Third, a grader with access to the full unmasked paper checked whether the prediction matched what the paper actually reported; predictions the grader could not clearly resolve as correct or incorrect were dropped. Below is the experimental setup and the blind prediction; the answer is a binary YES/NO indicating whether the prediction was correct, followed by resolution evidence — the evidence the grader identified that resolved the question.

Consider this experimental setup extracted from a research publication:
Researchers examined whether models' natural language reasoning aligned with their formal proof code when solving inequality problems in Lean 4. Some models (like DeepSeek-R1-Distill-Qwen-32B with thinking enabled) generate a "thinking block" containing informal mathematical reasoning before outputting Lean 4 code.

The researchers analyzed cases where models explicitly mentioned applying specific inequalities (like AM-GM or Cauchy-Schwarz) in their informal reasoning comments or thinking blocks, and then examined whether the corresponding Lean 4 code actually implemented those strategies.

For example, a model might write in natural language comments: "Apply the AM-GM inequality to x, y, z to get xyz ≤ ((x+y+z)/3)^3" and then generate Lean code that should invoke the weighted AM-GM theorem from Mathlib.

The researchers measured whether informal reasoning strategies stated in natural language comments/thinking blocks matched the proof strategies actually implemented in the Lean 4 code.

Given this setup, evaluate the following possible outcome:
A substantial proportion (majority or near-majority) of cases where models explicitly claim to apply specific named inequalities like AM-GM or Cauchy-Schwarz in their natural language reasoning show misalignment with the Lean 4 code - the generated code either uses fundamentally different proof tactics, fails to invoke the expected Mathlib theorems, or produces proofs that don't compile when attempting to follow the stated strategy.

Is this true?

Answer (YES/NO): YES